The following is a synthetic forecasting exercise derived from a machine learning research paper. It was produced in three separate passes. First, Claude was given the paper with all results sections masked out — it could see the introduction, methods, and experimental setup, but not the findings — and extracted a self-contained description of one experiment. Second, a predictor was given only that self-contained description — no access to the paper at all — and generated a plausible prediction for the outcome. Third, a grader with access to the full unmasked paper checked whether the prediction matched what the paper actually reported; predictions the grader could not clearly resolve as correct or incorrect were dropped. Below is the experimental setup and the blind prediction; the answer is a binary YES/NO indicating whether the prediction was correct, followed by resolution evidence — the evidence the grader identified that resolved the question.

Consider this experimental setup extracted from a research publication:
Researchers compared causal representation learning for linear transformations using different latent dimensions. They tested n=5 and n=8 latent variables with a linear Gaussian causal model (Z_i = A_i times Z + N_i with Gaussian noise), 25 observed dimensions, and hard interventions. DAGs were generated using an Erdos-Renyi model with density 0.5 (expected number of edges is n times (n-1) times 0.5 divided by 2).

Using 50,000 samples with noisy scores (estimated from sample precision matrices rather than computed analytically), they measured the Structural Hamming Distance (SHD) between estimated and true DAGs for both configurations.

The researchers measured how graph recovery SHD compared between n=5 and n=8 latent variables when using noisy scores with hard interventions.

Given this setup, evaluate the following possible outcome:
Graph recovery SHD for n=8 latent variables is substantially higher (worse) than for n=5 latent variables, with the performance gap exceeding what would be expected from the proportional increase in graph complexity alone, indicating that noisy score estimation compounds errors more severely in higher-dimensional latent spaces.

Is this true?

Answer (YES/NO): NO